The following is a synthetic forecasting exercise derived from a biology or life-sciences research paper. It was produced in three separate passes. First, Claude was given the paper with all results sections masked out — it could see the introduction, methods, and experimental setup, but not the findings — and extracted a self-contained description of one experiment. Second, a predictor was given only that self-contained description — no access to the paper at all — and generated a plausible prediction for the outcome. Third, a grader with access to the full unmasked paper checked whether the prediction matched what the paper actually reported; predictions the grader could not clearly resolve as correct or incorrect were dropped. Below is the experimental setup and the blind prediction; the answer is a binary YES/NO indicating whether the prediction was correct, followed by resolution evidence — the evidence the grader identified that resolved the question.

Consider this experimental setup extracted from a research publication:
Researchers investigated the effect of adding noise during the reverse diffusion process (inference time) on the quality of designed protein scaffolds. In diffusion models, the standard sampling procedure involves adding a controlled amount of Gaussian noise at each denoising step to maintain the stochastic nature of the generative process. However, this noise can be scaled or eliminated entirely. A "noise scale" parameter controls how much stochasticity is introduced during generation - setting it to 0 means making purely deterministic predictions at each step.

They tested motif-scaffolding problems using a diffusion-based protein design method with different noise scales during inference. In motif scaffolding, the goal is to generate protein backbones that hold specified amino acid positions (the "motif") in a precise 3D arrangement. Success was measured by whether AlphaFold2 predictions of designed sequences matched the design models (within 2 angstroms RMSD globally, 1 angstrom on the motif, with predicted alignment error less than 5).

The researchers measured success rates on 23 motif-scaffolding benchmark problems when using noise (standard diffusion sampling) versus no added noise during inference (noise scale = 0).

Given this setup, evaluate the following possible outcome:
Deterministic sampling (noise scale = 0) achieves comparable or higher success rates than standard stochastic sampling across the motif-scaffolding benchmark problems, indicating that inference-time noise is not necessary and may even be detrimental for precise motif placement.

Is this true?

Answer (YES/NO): YES